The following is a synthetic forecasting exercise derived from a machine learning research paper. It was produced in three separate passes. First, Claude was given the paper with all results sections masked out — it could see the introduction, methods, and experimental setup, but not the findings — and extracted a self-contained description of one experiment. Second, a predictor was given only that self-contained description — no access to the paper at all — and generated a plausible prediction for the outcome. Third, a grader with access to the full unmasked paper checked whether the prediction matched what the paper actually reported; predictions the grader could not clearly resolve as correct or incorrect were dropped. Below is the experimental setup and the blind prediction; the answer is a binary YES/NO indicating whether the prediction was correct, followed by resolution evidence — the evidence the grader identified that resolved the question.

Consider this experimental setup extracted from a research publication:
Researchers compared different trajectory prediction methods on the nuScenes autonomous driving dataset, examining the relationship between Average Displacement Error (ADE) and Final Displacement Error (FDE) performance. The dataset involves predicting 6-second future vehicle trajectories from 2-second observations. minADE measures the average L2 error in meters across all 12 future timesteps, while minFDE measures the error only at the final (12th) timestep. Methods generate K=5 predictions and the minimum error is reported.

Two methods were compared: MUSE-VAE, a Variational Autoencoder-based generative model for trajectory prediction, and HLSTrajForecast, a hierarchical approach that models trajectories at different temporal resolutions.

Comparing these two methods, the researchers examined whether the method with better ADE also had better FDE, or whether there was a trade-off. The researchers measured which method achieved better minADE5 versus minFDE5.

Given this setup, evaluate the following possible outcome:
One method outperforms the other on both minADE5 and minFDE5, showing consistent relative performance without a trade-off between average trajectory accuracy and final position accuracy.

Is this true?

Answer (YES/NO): NO